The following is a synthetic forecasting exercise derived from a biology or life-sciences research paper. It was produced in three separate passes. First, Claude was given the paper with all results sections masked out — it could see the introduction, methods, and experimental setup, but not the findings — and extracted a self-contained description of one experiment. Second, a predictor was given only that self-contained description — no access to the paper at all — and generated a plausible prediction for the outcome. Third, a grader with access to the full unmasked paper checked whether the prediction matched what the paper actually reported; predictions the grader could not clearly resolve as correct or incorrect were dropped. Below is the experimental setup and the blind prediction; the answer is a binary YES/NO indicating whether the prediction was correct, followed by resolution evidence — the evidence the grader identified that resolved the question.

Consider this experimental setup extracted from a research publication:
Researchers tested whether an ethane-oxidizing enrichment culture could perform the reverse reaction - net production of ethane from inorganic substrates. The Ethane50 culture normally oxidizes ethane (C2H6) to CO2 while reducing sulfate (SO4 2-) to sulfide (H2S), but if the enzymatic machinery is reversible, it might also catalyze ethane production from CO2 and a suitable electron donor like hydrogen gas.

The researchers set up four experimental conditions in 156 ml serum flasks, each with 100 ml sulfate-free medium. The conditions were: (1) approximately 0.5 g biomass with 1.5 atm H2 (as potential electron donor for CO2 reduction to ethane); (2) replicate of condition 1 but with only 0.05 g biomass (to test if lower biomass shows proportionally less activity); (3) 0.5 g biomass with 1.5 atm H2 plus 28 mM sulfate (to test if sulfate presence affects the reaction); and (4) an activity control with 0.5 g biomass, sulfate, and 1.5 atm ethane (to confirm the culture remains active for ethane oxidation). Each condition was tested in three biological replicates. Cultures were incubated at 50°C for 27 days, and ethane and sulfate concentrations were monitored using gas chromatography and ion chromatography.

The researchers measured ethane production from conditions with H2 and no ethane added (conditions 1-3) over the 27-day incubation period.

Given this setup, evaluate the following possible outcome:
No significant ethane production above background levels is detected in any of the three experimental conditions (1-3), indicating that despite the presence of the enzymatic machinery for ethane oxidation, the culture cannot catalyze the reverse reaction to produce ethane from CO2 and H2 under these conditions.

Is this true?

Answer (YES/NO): NO